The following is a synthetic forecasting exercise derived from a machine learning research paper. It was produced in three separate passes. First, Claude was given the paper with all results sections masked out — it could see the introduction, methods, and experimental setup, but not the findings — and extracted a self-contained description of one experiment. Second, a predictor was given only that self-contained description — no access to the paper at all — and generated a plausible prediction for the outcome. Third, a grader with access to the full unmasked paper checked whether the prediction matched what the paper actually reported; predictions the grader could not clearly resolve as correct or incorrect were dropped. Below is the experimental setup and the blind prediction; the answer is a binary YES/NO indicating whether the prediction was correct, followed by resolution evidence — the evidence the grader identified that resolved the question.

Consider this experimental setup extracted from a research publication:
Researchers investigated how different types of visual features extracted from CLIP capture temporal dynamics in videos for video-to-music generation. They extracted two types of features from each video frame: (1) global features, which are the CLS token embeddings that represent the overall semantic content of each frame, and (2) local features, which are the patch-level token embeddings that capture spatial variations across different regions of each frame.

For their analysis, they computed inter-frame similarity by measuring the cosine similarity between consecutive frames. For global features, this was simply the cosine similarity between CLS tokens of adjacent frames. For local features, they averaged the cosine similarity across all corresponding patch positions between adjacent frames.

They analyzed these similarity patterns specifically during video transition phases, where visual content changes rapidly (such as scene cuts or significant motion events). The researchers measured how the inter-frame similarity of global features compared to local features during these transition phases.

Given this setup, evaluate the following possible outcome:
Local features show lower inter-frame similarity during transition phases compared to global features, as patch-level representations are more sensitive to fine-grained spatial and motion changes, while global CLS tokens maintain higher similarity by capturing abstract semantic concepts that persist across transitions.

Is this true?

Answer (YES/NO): YES